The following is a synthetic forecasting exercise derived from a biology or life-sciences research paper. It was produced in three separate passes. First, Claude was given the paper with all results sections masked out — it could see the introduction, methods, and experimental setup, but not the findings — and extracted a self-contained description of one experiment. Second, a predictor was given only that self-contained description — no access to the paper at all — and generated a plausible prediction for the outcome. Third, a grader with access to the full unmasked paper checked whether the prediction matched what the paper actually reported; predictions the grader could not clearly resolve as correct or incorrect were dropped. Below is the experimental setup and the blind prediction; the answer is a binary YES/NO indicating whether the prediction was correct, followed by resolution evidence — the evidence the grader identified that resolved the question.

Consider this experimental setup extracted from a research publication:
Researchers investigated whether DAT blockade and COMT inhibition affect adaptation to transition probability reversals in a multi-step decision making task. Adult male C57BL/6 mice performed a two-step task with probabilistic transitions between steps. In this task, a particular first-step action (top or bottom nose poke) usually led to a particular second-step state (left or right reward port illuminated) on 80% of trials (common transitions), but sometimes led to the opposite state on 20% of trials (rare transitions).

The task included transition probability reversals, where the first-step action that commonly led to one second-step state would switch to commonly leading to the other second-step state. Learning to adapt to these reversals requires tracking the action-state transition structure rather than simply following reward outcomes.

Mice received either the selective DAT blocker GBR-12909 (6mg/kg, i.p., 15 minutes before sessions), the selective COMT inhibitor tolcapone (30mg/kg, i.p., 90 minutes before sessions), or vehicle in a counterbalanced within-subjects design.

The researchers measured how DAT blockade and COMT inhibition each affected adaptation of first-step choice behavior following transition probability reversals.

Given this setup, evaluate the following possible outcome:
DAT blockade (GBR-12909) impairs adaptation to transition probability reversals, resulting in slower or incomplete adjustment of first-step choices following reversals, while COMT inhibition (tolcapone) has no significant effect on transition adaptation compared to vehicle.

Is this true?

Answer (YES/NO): NO